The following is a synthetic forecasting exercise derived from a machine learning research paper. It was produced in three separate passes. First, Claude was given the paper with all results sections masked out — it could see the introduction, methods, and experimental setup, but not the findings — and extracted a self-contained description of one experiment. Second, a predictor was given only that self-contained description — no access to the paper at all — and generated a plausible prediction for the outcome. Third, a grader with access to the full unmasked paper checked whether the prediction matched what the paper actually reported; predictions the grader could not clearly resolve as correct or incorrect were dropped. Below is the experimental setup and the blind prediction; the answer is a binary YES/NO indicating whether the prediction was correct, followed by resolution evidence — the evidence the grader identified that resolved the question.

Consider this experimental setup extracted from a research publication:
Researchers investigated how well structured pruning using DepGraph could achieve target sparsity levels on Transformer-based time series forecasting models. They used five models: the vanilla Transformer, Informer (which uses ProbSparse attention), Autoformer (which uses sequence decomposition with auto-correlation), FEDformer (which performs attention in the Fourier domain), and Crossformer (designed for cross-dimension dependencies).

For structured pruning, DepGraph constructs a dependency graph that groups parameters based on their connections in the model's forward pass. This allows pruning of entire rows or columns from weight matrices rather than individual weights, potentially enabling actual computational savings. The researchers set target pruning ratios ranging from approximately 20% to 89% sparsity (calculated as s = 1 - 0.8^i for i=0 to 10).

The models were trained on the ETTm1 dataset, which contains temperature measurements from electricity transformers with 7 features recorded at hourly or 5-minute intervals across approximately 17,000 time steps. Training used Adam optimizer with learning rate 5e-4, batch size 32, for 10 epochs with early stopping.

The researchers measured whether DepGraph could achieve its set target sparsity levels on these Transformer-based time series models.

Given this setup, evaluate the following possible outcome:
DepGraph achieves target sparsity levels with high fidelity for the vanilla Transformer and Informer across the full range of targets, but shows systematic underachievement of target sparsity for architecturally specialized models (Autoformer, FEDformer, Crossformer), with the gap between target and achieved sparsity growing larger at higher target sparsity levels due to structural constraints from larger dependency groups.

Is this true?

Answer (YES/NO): NO